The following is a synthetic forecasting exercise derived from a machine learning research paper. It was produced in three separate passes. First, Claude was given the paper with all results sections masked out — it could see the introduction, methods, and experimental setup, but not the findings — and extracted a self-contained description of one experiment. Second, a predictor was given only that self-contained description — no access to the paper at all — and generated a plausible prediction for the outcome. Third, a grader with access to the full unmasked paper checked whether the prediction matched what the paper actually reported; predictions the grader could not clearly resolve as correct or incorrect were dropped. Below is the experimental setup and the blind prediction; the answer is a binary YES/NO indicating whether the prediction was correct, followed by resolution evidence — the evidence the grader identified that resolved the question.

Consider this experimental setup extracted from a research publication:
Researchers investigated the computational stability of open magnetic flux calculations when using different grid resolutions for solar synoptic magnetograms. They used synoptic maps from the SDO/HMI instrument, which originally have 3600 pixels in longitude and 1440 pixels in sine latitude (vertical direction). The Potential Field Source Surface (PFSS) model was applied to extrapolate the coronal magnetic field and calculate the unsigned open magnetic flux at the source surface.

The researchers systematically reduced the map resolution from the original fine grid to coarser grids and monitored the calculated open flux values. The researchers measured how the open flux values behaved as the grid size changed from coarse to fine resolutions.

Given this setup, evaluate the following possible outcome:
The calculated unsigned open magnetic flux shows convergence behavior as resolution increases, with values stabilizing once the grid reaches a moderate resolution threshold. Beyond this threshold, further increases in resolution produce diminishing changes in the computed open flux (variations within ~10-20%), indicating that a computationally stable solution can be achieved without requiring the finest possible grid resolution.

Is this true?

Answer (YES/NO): NO